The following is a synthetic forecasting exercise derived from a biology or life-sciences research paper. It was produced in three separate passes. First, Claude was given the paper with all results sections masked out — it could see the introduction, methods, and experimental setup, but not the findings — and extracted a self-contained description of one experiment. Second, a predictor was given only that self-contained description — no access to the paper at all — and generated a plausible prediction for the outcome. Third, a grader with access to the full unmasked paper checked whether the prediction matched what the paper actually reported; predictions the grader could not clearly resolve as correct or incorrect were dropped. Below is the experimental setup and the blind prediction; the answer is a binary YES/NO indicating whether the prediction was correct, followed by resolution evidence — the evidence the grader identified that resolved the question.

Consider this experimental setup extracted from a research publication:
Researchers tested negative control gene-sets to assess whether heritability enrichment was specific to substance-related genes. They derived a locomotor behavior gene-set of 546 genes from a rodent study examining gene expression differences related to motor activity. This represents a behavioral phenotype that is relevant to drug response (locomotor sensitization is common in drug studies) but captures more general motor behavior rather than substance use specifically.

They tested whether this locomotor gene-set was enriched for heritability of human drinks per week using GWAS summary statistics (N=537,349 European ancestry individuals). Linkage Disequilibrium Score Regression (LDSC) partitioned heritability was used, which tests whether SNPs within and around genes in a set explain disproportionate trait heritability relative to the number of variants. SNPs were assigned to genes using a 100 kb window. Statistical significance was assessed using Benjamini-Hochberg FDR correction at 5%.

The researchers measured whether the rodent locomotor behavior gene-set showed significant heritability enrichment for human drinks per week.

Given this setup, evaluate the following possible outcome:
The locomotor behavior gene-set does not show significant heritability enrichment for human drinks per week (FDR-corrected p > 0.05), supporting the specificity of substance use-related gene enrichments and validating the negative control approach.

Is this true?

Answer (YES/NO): YES